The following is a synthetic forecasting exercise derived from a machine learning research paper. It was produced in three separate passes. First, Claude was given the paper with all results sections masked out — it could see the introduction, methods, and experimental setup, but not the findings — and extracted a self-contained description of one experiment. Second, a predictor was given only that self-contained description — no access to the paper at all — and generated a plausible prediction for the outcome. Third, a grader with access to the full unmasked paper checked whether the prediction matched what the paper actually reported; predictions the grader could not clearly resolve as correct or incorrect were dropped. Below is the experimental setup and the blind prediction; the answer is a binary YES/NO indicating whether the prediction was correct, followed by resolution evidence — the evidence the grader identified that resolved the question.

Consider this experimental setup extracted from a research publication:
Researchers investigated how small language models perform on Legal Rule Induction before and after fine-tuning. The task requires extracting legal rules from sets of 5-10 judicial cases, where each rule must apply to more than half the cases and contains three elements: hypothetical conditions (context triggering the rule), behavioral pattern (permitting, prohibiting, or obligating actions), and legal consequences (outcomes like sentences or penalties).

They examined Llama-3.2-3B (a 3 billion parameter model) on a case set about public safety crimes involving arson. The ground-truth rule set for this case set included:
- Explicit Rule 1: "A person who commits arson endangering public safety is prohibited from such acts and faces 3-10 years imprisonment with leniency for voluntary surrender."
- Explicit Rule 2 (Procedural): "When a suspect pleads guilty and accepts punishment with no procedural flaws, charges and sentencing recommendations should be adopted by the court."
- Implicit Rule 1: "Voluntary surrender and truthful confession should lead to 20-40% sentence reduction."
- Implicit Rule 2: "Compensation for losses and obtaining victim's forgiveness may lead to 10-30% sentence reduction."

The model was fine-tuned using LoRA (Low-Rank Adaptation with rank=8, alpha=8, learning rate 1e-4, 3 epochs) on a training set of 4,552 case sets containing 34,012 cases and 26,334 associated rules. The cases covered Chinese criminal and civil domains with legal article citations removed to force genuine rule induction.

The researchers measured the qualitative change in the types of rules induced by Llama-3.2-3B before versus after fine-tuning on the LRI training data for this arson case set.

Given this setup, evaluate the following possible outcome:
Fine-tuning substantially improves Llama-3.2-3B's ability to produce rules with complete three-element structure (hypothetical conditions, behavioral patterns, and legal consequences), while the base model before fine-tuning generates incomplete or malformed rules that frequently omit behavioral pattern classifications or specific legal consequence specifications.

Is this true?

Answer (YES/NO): NO